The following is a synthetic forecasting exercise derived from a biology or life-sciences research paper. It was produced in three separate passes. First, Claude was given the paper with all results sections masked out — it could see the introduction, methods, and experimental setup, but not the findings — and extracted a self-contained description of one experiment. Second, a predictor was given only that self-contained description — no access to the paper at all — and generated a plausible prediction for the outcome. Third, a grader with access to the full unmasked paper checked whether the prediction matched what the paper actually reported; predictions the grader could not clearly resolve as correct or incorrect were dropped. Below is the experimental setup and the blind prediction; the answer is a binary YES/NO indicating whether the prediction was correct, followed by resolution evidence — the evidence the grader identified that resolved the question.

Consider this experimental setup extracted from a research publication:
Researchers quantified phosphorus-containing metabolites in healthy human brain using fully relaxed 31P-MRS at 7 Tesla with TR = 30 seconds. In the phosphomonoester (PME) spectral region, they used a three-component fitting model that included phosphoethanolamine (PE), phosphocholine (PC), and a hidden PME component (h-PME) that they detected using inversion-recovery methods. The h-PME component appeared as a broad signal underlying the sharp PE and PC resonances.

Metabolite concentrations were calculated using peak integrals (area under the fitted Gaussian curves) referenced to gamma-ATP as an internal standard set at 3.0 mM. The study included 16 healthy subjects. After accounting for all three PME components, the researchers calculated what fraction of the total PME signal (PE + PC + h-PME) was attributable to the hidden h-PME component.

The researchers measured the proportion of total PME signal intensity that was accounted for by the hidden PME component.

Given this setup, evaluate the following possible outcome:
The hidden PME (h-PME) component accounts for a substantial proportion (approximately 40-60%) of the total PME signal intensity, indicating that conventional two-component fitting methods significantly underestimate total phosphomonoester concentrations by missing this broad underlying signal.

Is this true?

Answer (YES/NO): YES